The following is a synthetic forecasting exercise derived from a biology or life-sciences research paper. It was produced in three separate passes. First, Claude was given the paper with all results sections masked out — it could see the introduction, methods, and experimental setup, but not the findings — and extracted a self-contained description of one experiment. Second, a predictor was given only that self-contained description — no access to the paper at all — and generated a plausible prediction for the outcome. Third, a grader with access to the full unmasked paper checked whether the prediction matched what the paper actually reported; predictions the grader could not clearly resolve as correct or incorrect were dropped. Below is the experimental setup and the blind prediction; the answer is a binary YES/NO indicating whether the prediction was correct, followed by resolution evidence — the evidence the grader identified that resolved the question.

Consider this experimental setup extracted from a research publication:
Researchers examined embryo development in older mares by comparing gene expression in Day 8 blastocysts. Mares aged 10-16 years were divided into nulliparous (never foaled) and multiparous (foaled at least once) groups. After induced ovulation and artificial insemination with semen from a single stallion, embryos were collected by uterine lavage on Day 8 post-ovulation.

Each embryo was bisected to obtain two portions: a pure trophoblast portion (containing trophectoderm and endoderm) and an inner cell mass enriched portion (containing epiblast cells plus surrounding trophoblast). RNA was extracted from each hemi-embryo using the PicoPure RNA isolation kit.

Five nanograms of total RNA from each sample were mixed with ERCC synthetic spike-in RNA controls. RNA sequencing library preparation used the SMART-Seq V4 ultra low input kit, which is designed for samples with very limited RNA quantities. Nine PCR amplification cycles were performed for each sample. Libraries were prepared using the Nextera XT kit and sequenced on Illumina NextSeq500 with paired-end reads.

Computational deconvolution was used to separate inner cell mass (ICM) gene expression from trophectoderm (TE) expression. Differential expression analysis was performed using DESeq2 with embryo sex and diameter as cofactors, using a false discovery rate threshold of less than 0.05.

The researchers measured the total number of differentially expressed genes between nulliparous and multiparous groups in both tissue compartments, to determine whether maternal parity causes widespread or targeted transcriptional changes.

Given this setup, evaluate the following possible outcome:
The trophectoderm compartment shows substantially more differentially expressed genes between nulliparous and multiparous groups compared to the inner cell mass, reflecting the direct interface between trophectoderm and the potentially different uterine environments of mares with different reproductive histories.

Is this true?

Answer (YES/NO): NO